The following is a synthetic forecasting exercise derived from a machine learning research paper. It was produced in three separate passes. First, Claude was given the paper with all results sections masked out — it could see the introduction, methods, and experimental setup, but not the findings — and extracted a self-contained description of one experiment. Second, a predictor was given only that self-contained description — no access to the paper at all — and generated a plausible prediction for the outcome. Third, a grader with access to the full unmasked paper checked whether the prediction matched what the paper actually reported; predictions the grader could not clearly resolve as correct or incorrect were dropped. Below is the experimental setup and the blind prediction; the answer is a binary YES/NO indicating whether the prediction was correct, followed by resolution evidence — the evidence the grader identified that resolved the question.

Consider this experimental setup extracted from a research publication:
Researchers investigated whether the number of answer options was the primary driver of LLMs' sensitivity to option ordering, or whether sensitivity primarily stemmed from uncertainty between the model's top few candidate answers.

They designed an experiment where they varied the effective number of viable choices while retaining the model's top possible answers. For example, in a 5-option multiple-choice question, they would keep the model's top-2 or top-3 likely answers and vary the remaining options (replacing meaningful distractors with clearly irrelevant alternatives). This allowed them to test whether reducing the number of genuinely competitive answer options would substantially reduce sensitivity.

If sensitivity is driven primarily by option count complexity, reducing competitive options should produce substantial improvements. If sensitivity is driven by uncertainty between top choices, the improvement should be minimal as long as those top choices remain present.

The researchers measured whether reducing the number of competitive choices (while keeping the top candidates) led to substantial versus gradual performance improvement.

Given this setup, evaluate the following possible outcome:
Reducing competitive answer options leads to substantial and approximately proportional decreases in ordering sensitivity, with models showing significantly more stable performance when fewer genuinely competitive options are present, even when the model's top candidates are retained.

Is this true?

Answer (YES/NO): NO